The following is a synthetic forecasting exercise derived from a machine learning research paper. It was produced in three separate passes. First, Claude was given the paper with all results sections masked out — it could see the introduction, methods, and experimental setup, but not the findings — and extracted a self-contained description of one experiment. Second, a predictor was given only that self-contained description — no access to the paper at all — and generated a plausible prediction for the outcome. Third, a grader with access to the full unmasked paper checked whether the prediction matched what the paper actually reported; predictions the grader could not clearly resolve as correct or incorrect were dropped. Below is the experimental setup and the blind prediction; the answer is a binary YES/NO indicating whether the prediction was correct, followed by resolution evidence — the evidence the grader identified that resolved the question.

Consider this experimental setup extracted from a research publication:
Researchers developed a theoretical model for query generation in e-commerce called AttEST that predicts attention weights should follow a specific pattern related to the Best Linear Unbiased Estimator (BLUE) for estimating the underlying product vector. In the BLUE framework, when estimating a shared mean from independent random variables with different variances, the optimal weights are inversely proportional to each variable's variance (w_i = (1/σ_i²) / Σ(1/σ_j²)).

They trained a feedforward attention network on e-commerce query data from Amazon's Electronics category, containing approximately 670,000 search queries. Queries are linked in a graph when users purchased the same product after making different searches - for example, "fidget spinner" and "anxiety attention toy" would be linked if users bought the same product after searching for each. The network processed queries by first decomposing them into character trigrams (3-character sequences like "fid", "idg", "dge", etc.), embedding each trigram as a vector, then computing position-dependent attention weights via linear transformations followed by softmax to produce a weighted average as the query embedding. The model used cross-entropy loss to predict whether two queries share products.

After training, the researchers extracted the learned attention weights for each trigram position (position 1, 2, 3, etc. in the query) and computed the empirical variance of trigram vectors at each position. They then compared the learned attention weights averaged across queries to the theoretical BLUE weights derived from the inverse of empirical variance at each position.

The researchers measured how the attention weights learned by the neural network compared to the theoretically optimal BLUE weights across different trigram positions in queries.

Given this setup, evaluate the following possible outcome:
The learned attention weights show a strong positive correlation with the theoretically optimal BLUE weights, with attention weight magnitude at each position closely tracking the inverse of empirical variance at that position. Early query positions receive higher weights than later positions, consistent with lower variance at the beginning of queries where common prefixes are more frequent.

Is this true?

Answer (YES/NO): YES